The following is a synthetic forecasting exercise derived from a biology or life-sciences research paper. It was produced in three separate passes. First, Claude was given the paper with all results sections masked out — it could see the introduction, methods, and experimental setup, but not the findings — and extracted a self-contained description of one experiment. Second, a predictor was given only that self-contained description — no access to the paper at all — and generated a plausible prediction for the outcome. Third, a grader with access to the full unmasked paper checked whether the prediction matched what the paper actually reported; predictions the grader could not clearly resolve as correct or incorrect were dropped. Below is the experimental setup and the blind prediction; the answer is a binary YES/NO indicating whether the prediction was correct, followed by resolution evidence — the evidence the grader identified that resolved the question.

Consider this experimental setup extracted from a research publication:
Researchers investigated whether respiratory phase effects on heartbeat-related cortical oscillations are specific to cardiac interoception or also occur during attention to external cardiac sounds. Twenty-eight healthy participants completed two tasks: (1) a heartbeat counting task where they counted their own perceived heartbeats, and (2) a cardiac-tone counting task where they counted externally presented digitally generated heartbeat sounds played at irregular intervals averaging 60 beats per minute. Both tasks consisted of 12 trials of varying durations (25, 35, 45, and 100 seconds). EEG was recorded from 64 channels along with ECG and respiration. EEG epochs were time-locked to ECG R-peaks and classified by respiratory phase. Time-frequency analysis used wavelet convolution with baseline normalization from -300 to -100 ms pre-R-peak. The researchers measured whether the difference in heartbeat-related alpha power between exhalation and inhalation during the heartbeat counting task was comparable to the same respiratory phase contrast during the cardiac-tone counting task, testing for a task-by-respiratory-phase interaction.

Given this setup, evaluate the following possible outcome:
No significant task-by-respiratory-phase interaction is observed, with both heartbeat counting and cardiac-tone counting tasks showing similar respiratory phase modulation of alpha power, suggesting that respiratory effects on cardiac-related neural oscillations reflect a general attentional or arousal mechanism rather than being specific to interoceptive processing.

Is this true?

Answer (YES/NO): NO